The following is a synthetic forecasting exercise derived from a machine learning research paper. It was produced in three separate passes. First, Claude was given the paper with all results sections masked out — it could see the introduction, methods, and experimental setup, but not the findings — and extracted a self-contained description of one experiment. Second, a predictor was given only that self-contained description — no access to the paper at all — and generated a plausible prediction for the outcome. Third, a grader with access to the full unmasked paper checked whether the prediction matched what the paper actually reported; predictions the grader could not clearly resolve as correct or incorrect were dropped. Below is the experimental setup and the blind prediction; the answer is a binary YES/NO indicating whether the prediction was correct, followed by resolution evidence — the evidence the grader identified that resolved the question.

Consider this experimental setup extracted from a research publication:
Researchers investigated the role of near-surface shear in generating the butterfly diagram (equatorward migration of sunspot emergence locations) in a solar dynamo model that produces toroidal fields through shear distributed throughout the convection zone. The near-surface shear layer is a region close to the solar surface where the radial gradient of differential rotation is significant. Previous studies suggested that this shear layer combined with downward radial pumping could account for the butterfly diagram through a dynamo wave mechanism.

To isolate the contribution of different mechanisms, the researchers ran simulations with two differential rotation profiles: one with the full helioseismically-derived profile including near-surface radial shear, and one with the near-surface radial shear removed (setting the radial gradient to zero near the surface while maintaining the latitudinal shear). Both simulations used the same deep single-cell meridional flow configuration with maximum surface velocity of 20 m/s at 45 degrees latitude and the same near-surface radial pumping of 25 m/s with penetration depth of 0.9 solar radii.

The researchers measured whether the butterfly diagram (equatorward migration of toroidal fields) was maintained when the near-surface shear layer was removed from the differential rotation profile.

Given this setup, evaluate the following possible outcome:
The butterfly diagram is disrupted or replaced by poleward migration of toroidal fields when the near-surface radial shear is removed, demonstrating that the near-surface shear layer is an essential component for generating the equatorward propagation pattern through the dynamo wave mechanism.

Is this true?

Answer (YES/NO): NO